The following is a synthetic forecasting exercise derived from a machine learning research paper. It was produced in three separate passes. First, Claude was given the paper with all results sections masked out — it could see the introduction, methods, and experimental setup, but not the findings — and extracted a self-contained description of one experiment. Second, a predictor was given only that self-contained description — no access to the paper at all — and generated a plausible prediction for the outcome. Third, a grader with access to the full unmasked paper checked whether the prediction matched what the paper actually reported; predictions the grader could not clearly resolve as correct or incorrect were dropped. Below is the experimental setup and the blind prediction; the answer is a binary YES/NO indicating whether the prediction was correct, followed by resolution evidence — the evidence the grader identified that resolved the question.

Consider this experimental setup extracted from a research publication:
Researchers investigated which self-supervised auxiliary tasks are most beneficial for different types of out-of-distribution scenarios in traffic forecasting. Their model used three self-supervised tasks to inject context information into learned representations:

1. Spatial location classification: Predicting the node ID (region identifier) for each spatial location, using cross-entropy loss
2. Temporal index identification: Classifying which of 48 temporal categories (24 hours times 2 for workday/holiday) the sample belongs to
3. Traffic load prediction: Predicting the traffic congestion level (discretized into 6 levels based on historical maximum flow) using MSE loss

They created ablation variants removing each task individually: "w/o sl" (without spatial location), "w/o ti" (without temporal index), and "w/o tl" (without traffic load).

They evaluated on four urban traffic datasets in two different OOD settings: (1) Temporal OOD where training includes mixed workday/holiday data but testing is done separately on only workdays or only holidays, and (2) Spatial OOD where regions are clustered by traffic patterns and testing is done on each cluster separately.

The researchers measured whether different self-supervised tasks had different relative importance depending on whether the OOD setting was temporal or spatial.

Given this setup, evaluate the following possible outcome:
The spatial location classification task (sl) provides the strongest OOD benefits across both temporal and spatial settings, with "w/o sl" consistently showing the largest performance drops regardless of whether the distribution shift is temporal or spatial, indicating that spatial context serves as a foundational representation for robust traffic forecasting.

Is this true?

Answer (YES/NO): NO